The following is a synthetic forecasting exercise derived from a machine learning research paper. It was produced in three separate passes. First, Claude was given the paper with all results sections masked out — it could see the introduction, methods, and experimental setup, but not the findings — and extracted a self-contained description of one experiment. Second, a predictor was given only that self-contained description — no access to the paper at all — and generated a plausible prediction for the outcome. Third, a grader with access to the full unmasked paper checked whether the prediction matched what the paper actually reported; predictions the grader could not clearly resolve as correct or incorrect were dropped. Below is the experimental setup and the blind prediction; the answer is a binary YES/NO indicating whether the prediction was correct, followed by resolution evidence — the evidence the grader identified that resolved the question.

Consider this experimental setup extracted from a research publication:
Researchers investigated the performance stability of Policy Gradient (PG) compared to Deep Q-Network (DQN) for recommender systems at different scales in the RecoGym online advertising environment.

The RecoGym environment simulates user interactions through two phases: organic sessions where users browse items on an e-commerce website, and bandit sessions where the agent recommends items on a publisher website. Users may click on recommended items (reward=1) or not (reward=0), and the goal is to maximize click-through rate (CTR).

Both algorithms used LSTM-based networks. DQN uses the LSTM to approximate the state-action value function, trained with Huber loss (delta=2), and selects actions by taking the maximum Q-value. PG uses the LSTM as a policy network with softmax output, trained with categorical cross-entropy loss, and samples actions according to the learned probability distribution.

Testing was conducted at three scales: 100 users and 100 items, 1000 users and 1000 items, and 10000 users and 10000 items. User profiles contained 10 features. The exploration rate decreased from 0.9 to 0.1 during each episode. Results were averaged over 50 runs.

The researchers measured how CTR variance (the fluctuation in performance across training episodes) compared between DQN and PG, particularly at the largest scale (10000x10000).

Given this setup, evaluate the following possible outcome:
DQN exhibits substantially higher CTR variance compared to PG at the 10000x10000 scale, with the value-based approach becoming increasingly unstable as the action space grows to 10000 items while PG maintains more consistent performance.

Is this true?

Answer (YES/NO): YES